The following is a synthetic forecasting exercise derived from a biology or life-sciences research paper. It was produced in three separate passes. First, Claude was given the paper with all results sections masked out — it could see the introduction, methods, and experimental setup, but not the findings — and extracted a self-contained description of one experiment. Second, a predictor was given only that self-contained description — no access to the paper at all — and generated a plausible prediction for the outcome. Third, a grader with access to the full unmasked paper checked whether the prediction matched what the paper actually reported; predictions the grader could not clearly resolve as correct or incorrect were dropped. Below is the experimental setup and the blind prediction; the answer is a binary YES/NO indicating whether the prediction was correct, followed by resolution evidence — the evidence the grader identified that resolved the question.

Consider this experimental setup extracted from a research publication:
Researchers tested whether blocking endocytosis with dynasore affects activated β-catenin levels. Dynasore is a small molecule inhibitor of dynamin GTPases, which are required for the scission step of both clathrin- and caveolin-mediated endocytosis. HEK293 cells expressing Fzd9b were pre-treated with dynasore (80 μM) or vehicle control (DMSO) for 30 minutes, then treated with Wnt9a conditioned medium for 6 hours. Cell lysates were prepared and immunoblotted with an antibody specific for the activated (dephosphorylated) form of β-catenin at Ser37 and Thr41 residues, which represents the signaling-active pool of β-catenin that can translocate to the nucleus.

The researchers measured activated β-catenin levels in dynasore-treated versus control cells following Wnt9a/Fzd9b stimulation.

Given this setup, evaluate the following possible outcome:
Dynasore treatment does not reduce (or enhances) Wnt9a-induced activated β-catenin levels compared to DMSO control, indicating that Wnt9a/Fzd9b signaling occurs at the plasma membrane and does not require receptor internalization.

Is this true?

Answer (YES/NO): NO